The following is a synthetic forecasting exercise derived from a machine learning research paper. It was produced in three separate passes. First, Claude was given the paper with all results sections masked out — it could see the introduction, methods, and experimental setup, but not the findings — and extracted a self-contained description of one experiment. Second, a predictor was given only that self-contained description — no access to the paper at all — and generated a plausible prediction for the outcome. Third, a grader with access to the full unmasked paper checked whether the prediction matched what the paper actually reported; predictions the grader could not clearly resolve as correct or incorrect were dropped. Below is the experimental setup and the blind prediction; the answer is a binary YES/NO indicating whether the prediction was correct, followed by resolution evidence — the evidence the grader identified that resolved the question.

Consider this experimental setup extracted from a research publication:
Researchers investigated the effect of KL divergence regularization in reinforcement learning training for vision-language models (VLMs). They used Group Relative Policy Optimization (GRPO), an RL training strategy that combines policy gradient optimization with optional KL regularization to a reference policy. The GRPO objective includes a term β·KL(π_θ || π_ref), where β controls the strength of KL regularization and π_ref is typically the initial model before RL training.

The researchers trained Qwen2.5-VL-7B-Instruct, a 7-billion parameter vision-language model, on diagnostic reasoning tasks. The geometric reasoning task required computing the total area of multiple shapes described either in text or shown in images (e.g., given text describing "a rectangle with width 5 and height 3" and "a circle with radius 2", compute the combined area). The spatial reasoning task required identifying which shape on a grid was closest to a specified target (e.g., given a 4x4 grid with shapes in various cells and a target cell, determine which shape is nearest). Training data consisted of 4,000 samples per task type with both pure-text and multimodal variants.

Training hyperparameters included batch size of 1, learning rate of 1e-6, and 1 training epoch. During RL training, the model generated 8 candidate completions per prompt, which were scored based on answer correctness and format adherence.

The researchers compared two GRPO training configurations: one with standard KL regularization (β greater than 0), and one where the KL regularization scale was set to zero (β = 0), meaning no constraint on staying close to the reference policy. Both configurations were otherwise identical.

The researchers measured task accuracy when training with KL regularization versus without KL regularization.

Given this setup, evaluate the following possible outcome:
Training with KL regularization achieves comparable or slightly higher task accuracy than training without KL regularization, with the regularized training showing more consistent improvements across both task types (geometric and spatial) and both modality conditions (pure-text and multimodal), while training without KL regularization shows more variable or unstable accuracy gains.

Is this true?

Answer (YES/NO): NO